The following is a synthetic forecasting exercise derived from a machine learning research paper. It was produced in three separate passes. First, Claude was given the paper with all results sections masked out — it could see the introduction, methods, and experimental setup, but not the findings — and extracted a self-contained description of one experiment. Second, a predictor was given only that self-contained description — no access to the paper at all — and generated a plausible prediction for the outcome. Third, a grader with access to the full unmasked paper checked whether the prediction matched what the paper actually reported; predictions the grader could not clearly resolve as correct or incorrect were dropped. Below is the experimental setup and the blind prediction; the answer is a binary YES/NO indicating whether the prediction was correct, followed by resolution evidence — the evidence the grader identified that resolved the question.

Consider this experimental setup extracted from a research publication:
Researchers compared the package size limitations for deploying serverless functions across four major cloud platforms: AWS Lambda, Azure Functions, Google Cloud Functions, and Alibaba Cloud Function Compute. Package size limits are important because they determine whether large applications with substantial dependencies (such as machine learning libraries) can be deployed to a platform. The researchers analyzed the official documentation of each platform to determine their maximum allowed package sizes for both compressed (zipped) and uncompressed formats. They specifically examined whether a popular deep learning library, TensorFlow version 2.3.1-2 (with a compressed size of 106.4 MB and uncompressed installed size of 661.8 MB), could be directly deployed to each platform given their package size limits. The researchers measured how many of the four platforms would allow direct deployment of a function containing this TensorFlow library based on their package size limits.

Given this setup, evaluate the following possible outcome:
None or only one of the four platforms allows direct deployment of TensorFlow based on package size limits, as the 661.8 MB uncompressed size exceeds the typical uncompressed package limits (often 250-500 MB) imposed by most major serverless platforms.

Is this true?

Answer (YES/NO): YES